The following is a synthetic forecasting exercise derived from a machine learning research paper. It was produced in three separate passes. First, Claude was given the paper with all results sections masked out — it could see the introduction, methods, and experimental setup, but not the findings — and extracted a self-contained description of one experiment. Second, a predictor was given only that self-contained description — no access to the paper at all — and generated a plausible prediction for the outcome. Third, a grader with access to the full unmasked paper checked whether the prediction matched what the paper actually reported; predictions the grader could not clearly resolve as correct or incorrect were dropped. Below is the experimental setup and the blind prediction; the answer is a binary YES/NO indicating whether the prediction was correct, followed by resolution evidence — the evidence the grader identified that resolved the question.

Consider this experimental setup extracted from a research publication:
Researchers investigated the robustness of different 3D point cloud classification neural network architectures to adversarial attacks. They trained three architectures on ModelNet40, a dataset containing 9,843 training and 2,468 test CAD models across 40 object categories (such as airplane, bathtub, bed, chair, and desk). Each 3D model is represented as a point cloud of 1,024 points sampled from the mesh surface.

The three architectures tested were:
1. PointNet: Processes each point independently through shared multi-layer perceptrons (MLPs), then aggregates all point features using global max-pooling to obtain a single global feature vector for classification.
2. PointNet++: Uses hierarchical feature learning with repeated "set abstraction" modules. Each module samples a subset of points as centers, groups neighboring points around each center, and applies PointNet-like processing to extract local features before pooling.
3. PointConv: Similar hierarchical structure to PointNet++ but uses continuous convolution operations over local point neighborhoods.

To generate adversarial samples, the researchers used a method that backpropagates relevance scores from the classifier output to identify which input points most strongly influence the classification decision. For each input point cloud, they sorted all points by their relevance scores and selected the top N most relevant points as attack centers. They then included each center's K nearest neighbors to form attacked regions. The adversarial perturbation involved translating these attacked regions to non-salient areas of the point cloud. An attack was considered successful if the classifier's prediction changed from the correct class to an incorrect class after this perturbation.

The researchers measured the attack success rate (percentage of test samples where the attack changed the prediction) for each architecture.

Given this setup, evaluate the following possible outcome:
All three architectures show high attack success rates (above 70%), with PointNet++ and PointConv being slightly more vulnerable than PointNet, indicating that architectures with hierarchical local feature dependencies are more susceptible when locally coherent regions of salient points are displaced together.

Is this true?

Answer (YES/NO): NO